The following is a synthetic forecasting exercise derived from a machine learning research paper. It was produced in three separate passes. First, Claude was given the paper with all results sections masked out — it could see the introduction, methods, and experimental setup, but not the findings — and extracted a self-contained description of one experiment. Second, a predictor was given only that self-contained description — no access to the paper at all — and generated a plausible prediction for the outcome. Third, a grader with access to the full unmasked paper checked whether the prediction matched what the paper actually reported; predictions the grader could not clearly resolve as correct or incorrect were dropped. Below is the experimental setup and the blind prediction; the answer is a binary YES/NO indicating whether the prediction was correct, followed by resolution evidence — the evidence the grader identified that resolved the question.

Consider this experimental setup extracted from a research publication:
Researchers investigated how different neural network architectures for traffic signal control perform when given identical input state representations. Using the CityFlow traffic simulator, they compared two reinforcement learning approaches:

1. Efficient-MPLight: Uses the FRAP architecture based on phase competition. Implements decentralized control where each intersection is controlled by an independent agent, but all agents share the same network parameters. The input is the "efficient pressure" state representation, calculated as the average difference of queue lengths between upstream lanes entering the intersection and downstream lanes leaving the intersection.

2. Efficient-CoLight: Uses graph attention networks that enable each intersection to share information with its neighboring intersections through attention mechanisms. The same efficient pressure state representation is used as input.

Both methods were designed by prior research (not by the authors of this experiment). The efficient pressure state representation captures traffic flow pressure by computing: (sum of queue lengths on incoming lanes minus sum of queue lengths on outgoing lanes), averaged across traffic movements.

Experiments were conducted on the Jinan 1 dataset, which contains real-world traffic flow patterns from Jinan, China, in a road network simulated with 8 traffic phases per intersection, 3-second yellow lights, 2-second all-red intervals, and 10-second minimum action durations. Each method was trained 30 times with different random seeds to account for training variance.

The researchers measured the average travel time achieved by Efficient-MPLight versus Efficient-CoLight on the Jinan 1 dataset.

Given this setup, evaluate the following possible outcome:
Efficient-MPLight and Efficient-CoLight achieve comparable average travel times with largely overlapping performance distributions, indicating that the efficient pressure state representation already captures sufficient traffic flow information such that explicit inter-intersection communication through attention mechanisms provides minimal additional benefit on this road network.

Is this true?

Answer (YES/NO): NO